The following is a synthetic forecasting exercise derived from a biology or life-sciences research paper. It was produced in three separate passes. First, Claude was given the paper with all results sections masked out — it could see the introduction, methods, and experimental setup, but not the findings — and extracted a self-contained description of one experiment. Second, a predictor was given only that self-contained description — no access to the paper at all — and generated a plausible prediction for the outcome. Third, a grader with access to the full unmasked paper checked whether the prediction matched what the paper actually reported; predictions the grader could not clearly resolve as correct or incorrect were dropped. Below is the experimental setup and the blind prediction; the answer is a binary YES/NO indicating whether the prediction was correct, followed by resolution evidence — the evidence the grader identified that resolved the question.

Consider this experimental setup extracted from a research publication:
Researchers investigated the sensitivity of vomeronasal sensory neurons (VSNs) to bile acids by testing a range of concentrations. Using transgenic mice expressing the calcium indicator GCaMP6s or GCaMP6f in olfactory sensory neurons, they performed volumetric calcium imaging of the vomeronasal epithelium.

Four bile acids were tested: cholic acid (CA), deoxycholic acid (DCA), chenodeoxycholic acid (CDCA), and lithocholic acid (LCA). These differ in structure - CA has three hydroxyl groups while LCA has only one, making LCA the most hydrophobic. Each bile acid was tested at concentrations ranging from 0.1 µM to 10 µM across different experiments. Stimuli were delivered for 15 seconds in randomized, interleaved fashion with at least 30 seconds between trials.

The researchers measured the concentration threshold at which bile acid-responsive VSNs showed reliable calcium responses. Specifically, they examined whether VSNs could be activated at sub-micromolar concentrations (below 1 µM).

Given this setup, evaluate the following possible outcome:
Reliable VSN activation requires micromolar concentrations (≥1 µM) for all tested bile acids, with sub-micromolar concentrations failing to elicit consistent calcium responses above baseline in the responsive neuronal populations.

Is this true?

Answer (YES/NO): NO